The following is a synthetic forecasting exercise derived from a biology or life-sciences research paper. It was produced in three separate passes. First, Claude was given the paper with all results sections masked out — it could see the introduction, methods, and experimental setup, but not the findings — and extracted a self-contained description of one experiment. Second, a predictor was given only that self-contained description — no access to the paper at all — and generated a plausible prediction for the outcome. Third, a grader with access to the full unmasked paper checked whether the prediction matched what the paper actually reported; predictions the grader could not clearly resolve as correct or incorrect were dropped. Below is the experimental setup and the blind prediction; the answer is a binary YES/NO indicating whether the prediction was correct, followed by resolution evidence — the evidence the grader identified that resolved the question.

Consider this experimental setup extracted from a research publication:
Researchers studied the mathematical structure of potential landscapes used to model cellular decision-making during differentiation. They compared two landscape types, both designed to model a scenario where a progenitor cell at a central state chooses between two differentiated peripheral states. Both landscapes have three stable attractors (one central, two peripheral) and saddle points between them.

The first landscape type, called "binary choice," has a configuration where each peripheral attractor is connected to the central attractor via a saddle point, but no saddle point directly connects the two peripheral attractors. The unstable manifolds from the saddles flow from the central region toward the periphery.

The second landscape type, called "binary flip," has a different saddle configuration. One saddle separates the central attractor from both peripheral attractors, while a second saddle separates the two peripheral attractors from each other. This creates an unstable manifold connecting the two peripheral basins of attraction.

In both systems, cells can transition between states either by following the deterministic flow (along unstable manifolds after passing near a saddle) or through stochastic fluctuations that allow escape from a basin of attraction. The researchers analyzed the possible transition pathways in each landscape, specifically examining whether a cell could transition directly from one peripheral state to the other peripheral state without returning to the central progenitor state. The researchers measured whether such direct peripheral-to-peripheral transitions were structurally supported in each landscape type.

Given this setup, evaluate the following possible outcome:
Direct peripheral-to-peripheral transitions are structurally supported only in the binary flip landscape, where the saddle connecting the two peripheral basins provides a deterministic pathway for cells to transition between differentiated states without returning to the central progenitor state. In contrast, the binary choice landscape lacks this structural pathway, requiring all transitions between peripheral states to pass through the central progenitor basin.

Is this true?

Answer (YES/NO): YES